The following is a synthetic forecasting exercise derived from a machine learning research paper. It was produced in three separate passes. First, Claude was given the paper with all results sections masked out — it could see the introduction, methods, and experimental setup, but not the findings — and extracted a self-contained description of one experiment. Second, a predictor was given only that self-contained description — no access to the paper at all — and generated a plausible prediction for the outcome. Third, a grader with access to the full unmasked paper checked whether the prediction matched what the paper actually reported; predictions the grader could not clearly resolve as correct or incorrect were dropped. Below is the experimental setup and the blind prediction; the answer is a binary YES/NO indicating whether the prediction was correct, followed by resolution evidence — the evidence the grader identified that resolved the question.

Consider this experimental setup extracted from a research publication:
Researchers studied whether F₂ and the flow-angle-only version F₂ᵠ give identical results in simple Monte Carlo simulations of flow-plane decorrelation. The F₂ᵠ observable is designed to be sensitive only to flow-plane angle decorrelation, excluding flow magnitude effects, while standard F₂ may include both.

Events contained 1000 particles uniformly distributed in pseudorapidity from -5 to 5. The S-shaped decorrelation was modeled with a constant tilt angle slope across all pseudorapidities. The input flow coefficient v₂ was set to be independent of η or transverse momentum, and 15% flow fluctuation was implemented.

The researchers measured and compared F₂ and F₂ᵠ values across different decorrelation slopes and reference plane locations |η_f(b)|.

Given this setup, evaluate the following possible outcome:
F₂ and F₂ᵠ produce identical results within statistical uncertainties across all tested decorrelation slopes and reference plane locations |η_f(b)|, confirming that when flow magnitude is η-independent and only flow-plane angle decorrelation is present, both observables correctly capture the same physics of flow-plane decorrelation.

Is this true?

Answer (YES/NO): YES